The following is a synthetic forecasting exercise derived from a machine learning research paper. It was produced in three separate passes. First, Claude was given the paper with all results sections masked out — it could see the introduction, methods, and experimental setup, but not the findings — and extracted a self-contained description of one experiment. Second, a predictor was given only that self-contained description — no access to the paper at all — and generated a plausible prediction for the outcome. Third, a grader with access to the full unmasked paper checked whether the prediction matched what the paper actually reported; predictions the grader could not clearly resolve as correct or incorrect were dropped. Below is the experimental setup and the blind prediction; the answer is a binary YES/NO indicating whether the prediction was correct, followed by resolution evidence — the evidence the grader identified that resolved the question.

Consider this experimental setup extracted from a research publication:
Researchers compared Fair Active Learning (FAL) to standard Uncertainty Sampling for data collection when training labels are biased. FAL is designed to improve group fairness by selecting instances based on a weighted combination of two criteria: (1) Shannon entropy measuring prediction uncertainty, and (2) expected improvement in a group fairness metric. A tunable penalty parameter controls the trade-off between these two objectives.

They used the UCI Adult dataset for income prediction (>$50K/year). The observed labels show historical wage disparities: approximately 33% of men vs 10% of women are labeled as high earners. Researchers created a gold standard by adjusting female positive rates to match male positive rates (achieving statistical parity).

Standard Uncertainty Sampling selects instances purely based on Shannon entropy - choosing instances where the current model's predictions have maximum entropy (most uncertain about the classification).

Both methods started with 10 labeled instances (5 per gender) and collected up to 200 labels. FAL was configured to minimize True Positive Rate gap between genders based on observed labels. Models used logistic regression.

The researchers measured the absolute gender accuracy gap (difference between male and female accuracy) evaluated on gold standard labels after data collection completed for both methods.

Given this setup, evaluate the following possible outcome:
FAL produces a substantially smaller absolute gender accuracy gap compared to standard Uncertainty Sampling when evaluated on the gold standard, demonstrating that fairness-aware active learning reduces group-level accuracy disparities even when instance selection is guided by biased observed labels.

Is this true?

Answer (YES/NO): NO